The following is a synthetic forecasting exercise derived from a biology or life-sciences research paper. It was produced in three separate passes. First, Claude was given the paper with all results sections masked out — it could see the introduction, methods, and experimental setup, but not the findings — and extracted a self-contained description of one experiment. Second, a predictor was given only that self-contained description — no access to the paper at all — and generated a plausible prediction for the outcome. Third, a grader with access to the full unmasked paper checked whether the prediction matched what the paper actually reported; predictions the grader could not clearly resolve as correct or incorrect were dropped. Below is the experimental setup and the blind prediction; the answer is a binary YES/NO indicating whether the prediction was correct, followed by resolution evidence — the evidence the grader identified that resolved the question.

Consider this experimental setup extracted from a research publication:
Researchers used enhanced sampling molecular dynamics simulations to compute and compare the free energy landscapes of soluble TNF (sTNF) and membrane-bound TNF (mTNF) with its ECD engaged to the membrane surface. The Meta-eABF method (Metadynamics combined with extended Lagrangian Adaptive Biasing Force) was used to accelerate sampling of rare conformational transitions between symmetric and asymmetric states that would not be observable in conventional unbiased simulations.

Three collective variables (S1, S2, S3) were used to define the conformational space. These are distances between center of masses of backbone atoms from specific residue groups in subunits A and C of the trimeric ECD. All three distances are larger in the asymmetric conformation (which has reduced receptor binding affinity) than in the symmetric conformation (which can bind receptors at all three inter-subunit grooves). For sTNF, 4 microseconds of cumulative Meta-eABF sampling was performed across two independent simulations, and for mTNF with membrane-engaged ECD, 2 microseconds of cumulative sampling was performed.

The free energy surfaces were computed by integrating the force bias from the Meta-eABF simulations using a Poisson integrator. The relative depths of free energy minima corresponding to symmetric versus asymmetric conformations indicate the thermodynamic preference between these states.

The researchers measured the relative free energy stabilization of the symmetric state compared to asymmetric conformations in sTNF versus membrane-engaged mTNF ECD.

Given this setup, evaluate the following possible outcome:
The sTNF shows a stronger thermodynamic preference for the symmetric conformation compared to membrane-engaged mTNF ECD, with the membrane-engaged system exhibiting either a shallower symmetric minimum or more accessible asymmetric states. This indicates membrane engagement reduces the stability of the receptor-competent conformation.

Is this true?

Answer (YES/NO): NO